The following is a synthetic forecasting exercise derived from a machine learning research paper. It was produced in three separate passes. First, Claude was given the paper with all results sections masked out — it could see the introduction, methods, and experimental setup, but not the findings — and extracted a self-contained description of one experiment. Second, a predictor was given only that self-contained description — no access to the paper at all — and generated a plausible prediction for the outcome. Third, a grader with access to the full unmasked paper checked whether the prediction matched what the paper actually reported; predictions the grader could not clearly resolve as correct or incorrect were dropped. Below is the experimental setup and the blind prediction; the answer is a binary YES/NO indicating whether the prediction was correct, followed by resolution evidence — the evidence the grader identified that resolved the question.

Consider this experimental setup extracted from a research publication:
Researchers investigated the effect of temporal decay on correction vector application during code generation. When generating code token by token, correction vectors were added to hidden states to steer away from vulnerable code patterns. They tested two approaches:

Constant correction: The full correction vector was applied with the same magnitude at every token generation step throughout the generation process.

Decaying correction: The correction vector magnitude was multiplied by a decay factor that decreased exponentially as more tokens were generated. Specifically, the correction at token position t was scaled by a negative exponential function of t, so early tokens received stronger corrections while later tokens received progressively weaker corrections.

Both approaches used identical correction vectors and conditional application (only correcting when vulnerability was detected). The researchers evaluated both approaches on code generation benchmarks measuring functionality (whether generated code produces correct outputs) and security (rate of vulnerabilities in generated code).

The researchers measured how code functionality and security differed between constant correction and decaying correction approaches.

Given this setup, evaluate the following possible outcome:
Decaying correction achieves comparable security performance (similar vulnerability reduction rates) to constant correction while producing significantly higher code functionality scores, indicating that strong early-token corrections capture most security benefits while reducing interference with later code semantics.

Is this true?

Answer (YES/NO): YES